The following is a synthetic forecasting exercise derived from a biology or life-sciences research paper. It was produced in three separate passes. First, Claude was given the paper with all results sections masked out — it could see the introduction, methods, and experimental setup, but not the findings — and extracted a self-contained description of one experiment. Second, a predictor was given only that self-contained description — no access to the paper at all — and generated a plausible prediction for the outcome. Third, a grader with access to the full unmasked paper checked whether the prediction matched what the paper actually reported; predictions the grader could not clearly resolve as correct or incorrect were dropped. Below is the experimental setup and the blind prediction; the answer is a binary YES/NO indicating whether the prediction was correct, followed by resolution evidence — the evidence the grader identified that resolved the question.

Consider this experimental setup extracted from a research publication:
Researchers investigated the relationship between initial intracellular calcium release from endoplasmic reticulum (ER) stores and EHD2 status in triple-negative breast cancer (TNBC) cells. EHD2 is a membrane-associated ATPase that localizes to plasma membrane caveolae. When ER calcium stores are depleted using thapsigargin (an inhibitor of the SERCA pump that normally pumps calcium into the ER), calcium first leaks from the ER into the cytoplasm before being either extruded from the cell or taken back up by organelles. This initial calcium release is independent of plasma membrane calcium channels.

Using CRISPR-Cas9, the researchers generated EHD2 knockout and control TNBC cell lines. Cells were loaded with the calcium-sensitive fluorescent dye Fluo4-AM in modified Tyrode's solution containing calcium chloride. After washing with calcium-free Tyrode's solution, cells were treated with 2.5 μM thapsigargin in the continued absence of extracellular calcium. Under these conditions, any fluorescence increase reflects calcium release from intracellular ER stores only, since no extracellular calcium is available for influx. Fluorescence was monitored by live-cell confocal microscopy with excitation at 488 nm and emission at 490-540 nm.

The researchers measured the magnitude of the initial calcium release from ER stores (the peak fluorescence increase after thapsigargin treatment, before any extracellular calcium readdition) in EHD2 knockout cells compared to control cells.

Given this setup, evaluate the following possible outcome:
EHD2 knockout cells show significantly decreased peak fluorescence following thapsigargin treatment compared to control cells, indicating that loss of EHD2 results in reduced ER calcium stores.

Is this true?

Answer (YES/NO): YES